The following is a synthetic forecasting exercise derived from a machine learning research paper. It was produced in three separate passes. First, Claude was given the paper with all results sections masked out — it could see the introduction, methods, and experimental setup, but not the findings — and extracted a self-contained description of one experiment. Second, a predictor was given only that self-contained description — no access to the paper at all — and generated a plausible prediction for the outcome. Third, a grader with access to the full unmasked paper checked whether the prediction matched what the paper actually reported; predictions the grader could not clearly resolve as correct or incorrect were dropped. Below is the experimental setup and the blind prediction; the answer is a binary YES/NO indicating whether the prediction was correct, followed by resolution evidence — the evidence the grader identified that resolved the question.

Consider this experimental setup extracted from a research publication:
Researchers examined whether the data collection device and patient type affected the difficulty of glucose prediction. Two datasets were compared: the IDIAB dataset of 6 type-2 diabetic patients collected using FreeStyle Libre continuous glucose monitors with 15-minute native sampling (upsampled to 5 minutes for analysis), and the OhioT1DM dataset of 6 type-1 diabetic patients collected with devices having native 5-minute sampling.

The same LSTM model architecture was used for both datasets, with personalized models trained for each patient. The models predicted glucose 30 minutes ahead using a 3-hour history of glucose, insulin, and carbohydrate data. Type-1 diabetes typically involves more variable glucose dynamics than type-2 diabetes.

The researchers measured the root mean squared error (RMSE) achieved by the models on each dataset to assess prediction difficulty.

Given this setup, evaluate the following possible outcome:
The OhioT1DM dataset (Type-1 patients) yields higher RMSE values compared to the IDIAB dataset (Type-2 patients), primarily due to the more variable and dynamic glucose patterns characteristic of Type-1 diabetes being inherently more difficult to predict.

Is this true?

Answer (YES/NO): NO